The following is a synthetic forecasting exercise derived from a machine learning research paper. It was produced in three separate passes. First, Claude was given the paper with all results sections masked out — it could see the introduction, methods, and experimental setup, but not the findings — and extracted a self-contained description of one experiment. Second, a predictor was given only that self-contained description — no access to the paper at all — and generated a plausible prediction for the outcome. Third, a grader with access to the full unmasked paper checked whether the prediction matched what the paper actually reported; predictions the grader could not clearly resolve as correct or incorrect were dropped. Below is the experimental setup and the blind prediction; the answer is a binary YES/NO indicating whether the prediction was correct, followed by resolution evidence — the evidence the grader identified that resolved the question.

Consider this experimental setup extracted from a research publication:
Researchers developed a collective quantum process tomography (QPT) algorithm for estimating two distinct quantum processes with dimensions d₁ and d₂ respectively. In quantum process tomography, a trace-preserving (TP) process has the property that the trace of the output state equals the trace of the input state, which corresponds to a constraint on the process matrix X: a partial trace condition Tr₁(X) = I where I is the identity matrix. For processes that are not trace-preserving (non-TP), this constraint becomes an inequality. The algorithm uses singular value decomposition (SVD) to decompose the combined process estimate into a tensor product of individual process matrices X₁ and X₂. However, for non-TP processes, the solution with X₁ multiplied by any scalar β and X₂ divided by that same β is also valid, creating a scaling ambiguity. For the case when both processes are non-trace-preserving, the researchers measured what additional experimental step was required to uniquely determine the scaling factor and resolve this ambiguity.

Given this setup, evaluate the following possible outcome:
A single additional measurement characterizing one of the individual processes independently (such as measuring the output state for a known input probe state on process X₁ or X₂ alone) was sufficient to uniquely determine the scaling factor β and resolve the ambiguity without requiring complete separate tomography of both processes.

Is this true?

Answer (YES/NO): YES